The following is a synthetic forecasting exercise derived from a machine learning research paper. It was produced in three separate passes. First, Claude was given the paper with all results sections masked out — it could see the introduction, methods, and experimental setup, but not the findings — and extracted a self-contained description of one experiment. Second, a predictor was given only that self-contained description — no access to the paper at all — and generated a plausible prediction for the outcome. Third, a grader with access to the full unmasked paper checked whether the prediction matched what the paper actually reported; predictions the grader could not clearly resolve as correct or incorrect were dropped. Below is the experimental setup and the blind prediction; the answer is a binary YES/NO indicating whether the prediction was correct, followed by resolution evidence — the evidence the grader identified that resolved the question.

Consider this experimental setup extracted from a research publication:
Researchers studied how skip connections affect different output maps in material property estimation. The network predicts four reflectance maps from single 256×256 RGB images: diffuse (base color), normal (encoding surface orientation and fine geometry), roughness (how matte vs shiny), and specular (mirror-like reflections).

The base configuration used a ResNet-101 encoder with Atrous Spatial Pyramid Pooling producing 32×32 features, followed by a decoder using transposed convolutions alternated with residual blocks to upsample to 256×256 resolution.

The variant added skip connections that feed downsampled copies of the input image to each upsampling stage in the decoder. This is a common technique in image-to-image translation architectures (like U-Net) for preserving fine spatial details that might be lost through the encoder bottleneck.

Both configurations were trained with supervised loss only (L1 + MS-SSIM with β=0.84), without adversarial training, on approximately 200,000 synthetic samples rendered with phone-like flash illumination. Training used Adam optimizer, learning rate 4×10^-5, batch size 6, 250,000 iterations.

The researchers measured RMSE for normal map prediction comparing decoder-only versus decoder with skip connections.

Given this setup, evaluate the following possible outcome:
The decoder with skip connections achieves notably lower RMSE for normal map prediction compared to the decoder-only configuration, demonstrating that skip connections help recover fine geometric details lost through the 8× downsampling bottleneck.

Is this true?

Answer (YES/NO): NO